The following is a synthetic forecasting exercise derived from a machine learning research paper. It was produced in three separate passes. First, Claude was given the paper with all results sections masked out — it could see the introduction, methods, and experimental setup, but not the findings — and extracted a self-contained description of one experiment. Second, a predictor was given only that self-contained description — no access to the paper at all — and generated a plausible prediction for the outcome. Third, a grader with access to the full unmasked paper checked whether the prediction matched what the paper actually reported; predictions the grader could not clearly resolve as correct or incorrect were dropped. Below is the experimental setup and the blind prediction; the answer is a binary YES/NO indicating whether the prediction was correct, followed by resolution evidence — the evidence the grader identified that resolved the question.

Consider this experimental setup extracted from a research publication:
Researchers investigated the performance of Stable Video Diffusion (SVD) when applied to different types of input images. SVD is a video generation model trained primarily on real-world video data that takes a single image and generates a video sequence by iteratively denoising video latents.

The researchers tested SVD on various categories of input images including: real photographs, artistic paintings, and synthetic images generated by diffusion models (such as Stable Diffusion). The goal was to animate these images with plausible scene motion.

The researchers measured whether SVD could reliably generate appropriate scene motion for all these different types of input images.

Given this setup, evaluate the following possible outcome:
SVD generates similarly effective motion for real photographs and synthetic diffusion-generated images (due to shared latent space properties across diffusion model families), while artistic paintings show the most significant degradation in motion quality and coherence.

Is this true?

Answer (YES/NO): NO